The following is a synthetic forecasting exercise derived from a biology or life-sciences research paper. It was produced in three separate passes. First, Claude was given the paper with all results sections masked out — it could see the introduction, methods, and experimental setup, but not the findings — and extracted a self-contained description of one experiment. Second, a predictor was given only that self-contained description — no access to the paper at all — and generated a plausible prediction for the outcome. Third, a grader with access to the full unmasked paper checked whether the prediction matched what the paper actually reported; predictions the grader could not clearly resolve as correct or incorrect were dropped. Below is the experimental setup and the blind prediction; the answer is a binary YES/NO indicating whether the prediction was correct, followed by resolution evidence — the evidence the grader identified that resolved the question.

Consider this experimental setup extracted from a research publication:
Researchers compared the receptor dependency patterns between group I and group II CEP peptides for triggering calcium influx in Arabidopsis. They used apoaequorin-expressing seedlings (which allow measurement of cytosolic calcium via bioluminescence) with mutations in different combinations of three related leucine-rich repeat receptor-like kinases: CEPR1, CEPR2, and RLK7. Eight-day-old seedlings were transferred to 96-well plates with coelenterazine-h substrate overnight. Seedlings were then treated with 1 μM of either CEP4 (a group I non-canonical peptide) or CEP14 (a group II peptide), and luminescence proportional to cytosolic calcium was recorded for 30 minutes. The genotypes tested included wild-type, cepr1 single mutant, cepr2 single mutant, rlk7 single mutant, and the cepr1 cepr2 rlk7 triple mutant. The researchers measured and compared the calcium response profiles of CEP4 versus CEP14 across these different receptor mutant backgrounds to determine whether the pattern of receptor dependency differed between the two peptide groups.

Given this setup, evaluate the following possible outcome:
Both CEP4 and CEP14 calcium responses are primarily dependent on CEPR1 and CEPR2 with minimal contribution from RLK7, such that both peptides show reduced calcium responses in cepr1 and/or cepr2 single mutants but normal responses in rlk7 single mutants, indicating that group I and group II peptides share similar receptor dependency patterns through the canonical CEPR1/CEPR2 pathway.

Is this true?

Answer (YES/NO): NO